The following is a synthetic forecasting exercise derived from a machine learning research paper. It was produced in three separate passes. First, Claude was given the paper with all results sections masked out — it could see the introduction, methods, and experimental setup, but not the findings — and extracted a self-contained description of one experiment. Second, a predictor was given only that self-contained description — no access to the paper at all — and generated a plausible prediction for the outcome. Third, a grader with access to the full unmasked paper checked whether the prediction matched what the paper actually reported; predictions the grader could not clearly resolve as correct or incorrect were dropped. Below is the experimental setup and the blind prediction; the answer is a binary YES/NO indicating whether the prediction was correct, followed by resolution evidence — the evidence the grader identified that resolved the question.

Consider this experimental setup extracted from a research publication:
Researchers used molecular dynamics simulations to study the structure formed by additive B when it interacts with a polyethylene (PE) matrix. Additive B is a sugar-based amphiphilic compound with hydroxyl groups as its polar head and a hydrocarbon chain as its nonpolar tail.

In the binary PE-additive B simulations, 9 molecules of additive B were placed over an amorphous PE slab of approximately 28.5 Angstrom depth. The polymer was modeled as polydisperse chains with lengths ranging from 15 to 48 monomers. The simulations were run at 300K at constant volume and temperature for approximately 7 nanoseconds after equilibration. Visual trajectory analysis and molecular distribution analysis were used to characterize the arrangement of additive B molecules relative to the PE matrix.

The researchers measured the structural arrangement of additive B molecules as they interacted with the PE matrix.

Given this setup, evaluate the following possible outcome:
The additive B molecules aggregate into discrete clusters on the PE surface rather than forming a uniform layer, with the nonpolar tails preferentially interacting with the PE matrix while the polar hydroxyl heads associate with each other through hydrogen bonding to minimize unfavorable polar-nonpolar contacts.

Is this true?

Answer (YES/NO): NO